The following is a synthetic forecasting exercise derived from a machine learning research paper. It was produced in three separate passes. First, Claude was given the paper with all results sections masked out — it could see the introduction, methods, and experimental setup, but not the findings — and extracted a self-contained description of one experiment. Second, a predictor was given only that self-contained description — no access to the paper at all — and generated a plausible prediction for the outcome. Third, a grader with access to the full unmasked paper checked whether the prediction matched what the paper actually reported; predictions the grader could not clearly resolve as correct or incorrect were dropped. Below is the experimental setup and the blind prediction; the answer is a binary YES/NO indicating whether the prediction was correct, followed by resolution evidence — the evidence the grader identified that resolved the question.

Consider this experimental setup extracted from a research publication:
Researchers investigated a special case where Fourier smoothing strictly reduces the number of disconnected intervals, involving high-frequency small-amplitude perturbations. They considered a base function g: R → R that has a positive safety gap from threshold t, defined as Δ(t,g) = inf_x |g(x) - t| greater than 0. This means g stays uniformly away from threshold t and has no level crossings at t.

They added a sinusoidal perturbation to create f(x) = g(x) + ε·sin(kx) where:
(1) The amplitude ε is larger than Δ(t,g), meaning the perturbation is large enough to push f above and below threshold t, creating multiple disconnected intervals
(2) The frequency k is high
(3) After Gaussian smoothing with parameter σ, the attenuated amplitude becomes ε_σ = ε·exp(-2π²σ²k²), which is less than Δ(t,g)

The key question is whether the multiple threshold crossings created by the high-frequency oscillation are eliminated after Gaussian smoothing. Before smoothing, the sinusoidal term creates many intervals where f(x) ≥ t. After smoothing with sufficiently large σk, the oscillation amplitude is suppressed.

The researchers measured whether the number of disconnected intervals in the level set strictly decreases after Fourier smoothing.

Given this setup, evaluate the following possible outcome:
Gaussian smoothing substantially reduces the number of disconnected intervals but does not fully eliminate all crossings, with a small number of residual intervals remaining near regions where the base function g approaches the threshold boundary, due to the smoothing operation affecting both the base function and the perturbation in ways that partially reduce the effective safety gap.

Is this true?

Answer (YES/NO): NO